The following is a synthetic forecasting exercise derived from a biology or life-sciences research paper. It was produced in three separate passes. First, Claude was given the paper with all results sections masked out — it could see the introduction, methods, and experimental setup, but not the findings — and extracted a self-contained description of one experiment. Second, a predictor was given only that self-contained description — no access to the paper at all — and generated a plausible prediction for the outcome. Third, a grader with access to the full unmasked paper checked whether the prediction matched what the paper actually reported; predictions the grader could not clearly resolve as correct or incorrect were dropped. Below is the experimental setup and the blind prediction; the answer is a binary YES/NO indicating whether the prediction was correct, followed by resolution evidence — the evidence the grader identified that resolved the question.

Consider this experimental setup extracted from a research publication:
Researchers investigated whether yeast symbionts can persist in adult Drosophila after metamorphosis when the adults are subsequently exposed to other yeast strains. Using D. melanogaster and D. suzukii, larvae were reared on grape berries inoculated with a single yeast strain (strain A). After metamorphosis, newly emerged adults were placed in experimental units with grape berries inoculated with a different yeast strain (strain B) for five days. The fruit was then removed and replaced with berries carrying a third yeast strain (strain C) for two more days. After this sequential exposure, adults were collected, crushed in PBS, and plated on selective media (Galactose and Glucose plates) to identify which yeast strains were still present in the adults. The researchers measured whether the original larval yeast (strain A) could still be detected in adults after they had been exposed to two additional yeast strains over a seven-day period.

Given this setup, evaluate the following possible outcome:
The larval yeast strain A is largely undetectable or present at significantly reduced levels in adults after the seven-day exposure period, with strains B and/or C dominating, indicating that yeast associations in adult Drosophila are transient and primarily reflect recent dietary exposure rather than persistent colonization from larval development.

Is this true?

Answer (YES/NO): NO